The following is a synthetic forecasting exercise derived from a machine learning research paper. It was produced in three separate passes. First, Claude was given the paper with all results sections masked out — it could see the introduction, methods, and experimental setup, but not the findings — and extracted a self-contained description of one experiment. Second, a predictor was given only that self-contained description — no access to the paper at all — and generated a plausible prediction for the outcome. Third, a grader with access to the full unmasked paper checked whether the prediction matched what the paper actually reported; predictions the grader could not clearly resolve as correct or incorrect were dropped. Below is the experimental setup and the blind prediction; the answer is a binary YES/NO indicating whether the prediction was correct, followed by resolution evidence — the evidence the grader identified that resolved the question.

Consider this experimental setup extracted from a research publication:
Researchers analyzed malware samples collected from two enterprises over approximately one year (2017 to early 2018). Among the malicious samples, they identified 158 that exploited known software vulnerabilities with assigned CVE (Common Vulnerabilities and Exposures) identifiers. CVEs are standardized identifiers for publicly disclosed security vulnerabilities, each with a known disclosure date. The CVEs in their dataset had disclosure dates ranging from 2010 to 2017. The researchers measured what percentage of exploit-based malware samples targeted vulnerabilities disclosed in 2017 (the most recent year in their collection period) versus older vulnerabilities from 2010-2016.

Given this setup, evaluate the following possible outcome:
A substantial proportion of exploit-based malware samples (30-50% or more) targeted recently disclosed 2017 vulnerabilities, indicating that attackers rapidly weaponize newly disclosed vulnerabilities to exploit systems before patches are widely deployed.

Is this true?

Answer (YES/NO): YES